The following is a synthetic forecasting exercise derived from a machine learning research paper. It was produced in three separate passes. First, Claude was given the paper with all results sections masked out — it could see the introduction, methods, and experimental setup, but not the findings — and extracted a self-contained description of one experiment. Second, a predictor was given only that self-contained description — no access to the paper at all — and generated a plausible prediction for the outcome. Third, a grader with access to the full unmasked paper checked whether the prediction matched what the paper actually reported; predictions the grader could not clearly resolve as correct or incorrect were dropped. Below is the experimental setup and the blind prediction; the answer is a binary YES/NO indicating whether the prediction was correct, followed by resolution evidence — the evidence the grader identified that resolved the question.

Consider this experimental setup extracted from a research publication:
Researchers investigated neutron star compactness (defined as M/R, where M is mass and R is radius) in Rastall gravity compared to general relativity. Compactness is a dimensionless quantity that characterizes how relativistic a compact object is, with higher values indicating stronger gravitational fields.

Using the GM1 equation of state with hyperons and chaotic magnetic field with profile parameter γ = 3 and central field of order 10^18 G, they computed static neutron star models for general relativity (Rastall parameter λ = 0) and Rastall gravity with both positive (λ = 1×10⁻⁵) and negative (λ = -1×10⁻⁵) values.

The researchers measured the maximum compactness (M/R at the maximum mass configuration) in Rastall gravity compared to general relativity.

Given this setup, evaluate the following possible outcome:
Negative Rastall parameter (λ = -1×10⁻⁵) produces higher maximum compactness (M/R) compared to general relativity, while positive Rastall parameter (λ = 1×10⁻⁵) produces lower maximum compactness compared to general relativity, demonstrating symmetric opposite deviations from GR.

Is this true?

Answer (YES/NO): NO